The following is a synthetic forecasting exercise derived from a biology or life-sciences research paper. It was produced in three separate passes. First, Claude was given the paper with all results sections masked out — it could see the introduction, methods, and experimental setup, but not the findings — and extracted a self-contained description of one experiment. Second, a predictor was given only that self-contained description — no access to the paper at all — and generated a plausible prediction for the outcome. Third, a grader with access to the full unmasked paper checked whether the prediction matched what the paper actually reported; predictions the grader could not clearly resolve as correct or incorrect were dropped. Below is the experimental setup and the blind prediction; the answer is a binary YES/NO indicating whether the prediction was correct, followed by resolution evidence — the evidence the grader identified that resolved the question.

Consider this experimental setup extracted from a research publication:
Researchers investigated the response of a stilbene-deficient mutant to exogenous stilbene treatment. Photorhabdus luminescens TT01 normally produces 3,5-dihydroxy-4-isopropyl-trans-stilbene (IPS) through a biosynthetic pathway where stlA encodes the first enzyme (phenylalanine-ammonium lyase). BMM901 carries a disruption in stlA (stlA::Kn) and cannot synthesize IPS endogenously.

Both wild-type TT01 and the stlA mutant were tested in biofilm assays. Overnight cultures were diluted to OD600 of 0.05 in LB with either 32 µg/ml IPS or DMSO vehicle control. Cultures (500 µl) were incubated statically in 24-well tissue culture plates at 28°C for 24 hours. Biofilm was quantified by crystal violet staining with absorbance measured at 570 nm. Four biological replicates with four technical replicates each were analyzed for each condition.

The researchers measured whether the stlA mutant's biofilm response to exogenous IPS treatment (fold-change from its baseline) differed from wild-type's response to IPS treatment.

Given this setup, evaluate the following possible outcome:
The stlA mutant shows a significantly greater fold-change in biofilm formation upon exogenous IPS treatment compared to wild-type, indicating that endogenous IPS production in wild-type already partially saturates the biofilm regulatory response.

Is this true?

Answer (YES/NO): YES